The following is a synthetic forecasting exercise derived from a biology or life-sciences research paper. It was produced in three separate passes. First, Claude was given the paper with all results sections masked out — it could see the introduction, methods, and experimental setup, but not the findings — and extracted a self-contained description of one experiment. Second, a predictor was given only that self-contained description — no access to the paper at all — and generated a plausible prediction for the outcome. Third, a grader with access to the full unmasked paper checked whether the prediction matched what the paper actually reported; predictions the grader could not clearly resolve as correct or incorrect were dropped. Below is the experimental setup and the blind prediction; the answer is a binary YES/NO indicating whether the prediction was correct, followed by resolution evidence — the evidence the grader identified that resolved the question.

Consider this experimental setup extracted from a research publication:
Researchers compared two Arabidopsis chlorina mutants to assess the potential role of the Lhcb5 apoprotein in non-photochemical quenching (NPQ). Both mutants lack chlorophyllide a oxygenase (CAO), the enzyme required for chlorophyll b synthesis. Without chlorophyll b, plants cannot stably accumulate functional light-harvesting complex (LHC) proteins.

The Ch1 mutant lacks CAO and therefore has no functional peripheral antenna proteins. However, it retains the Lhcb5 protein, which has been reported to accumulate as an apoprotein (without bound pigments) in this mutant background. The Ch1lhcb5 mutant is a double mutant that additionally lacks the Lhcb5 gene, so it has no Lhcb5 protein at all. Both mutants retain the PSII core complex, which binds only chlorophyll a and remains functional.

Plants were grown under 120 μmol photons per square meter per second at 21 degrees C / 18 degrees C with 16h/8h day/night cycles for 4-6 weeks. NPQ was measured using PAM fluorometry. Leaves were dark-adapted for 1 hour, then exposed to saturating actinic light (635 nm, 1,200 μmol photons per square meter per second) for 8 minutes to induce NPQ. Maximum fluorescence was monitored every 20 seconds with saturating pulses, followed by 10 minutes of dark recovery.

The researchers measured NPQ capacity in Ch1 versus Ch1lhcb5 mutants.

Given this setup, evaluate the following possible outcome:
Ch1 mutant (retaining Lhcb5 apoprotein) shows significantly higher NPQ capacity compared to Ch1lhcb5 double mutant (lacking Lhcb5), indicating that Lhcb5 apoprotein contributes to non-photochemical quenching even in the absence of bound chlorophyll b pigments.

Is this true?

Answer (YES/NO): NO